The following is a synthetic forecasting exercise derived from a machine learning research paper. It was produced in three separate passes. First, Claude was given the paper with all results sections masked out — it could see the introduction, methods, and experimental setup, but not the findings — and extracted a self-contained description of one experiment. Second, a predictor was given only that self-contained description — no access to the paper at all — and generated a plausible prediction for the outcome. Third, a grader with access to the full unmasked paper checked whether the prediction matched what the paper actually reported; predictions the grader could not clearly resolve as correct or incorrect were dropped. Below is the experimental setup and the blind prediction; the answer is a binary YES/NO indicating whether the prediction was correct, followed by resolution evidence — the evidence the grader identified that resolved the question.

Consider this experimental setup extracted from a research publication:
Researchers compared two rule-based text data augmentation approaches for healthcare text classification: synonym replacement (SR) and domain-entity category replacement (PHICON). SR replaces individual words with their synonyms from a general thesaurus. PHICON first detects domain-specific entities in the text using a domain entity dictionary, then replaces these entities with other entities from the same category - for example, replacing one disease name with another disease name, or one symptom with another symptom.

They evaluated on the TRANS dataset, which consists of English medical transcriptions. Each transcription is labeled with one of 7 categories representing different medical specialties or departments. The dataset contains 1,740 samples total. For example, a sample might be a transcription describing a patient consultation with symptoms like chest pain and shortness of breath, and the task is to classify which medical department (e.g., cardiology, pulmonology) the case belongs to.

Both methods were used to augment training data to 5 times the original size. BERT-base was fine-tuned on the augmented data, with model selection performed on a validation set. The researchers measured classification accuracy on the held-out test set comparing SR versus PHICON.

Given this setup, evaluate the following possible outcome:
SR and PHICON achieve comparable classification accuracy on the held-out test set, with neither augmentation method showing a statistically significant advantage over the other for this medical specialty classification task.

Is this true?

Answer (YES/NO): NO